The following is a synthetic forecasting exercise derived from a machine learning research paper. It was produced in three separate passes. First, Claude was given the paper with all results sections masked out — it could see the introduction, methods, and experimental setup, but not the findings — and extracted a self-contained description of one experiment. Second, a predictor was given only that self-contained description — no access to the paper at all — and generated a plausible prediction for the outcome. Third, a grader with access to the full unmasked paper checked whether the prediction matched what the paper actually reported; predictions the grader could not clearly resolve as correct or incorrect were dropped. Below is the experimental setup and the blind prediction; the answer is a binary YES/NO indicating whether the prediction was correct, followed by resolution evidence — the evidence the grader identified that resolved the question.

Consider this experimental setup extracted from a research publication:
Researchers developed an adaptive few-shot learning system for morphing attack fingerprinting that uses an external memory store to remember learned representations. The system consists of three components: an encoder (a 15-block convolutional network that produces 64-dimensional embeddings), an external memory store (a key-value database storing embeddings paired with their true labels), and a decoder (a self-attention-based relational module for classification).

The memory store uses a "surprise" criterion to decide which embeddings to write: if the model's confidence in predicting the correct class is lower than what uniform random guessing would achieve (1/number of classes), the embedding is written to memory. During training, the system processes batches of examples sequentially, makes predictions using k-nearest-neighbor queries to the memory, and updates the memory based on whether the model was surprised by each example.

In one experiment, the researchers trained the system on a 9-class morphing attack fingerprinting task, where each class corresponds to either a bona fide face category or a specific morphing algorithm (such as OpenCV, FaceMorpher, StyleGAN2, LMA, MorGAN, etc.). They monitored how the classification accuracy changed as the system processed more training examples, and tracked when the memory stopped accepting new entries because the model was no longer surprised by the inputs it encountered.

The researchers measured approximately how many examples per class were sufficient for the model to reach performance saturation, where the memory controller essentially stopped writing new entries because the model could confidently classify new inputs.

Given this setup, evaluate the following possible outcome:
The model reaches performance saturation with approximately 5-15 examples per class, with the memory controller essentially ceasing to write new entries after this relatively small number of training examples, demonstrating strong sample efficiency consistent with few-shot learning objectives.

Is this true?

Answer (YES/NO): YES